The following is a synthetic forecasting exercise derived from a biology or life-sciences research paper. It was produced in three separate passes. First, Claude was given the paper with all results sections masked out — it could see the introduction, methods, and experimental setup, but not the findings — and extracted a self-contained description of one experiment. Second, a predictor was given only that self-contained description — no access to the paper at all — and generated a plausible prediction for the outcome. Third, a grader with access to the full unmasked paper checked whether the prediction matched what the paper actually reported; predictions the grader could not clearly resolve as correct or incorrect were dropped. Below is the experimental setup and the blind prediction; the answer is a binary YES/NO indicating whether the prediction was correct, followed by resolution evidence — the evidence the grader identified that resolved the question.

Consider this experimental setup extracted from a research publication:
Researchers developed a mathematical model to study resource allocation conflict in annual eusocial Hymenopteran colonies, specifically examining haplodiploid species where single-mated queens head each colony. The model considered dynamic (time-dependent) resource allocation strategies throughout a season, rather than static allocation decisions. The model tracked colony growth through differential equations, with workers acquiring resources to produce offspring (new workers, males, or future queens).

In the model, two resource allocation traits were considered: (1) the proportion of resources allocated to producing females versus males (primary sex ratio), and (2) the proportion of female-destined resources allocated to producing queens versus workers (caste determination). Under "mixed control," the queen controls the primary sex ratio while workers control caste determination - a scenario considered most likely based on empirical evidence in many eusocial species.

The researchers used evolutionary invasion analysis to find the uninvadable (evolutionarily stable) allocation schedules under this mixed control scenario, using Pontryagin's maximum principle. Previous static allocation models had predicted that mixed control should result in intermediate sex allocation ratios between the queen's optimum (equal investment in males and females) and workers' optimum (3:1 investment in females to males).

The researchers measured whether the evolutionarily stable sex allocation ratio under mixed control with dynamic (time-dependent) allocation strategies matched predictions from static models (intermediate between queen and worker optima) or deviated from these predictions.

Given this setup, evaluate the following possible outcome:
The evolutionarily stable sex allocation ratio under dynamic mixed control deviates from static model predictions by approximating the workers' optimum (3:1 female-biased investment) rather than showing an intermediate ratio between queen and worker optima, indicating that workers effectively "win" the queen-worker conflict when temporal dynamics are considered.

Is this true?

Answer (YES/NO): NO